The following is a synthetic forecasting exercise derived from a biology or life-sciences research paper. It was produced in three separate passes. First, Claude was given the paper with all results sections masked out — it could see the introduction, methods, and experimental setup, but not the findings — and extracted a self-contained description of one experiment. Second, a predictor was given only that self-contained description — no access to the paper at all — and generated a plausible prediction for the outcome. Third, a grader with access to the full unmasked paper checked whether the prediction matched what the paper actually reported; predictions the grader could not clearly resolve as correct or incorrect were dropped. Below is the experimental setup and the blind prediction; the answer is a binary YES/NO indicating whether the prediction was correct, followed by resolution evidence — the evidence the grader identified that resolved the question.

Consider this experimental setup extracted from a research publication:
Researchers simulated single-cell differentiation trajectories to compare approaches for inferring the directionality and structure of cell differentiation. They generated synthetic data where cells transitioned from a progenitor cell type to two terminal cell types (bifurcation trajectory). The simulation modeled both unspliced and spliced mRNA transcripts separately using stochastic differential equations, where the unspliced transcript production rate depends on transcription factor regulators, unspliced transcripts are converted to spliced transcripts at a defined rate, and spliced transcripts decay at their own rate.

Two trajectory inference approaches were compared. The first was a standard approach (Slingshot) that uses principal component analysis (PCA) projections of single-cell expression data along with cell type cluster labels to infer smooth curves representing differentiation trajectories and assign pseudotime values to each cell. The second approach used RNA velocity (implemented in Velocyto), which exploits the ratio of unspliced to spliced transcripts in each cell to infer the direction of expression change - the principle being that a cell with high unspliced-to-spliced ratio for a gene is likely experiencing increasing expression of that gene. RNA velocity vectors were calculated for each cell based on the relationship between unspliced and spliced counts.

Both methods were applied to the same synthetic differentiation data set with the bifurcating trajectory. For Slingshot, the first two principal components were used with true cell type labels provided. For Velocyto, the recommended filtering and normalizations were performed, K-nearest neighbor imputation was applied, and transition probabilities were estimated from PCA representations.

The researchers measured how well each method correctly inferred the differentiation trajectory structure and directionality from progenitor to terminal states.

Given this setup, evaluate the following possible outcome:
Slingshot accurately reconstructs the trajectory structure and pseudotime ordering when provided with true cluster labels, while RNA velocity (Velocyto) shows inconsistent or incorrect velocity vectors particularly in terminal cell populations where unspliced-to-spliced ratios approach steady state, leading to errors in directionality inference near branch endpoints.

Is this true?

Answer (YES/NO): NO